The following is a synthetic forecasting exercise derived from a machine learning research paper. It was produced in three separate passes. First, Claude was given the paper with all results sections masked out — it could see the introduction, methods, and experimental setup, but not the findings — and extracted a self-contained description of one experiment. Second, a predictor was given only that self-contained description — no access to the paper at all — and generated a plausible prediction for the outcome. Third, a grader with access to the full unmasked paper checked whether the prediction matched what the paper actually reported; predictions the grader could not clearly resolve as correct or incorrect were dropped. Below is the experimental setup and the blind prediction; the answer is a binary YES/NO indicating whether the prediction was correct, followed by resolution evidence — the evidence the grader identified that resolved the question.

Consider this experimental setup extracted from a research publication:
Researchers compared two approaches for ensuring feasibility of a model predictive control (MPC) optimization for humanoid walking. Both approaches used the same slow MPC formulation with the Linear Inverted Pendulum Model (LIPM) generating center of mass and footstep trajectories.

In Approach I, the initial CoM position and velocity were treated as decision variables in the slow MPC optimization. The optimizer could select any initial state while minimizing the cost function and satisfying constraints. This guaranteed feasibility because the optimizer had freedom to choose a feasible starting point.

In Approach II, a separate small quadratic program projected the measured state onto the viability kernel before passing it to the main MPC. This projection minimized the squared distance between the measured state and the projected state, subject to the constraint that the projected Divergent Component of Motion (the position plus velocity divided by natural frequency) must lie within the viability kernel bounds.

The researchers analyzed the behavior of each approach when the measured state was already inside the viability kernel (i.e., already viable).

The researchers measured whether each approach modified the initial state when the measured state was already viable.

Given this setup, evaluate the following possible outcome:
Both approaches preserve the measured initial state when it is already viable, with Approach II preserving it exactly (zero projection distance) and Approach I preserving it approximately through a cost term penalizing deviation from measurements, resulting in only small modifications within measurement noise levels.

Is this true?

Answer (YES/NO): NO